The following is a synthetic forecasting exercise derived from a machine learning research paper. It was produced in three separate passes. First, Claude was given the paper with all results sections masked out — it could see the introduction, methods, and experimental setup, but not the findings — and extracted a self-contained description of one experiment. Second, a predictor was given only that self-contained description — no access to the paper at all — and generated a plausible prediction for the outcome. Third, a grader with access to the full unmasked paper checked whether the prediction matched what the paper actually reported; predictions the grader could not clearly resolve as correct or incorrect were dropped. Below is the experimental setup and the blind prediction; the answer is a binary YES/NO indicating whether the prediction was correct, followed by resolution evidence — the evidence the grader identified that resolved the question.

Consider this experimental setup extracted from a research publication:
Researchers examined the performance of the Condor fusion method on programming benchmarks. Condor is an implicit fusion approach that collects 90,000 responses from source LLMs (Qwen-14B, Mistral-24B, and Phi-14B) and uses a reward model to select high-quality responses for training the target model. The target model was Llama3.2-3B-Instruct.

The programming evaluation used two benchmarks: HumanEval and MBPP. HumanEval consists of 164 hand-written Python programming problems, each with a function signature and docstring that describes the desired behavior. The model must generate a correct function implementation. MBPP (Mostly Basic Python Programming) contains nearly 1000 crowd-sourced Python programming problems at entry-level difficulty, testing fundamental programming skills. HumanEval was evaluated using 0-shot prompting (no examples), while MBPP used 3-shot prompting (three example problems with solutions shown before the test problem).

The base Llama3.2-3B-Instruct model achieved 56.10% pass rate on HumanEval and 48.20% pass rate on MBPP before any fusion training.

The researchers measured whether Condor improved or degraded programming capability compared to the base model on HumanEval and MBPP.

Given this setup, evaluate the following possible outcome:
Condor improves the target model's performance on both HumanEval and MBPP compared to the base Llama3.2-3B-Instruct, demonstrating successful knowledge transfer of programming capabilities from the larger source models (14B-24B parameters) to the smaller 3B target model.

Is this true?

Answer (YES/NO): NO